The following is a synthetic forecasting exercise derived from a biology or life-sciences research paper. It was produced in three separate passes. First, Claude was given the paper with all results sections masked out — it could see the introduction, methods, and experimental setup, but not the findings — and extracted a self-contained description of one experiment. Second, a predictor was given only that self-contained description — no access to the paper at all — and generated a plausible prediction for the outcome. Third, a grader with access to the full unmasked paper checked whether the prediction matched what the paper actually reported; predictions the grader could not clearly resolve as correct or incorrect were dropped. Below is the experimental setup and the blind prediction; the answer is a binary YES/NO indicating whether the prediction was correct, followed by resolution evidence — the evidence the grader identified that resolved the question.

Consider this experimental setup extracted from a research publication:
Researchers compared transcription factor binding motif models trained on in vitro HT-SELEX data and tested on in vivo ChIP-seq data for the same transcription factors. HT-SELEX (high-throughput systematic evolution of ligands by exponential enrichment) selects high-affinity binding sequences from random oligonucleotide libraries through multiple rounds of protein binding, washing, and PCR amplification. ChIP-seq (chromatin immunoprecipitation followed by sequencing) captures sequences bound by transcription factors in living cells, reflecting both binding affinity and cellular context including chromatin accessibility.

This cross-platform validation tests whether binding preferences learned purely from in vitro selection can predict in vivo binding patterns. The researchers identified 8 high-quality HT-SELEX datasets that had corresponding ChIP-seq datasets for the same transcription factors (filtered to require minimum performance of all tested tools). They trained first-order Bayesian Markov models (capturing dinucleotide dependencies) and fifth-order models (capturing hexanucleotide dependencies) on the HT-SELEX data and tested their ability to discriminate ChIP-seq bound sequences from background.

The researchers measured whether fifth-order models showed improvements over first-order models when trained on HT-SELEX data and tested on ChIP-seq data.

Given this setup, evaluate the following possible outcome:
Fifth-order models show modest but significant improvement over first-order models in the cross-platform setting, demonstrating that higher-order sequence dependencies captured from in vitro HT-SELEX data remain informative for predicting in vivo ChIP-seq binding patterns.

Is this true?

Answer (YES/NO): NO